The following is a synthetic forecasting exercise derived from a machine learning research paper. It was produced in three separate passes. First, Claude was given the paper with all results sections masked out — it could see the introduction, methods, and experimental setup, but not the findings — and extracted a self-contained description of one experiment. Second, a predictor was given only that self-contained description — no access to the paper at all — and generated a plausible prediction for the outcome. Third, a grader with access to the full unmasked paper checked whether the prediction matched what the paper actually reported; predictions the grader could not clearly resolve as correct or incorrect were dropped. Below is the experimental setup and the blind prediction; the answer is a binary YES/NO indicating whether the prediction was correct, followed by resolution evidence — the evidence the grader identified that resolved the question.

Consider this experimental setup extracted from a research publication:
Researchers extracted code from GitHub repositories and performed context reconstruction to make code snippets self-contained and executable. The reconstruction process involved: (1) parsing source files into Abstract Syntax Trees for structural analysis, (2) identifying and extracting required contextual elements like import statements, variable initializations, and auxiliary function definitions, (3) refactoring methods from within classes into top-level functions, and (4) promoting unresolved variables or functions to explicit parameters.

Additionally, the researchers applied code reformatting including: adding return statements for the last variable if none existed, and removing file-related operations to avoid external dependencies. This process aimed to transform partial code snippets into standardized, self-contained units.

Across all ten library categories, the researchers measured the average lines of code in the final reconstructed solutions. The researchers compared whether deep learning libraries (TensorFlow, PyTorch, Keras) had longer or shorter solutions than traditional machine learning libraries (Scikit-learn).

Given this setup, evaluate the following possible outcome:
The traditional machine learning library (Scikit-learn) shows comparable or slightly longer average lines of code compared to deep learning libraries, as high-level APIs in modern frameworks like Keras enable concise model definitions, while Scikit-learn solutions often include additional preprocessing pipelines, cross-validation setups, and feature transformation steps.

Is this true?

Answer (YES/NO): NO